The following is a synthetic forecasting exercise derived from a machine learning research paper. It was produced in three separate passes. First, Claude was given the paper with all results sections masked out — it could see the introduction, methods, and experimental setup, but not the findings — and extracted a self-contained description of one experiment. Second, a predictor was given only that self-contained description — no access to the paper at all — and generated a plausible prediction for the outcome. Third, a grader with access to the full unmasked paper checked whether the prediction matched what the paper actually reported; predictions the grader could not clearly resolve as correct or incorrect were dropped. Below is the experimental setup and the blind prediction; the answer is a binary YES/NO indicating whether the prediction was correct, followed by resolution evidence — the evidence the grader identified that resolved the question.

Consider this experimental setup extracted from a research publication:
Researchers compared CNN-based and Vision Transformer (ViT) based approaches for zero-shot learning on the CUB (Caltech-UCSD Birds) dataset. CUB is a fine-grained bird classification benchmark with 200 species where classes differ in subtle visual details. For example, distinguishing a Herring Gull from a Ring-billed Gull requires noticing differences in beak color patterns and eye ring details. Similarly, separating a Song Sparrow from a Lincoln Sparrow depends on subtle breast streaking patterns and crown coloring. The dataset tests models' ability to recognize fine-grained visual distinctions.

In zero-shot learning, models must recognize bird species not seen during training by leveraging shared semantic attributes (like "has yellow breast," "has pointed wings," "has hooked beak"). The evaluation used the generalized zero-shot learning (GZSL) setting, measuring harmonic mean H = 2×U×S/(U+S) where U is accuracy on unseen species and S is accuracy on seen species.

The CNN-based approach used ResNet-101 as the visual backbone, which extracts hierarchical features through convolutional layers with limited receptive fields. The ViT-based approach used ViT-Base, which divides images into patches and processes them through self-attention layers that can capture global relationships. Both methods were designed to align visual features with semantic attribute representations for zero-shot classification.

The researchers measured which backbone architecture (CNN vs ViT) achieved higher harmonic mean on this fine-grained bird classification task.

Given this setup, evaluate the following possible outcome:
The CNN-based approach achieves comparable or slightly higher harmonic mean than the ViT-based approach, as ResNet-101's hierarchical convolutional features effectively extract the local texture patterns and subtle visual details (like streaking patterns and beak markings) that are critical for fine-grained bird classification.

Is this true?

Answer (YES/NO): NO